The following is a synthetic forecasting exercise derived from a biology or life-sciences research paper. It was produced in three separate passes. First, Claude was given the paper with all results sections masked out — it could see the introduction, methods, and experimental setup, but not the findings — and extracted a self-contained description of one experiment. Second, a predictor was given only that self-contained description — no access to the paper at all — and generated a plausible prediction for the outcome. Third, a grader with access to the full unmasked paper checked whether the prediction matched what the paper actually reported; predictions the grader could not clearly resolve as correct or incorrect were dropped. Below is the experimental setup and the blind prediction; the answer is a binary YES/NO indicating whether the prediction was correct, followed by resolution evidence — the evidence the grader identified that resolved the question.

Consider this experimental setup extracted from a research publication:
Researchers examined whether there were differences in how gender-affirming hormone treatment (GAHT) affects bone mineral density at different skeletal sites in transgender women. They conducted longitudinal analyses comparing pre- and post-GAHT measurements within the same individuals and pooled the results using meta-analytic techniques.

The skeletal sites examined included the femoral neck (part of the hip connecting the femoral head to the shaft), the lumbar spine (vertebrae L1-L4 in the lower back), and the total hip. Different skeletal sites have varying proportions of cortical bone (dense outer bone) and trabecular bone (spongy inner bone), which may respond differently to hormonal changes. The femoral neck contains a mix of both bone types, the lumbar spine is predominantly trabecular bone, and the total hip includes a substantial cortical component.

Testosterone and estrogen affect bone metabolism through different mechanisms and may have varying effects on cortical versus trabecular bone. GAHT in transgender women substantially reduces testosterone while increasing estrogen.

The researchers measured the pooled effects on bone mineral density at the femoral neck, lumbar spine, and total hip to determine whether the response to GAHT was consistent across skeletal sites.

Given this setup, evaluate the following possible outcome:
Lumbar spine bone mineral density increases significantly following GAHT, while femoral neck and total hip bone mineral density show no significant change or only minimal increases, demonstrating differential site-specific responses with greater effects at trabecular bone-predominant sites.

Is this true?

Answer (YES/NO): NO